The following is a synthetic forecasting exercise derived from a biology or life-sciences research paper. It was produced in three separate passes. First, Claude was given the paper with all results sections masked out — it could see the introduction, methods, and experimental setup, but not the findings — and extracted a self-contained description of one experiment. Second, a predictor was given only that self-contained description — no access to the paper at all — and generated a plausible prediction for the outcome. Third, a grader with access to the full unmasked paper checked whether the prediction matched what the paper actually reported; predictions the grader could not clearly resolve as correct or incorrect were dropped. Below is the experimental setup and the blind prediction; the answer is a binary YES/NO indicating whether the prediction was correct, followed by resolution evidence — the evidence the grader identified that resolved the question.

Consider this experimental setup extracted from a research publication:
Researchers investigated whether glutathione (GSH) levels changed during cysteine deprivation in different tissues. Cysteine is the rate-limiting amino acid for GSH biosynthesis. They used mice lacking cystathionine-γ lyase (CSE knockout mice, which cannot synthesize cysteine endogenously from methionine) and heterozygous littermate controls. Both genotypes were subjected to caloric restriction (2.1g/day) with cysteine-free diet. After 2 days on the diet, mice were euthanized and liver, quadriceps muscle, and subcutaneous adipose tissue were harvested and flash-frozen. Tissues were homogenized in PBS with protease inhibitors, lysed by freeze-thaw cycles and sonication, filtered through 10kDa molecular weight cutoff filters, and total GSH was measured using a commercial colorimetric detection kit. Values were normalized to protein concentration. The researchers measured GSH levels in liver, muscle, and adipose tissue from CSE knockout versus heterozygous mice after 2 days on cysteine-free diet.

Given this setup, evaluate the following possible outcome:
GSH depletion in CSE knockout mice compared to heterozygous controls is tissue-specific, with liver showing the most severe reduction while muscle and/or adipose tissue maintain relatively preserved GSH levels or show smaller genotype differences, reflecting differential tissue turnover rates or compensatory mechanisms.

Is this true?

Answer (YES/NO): NO